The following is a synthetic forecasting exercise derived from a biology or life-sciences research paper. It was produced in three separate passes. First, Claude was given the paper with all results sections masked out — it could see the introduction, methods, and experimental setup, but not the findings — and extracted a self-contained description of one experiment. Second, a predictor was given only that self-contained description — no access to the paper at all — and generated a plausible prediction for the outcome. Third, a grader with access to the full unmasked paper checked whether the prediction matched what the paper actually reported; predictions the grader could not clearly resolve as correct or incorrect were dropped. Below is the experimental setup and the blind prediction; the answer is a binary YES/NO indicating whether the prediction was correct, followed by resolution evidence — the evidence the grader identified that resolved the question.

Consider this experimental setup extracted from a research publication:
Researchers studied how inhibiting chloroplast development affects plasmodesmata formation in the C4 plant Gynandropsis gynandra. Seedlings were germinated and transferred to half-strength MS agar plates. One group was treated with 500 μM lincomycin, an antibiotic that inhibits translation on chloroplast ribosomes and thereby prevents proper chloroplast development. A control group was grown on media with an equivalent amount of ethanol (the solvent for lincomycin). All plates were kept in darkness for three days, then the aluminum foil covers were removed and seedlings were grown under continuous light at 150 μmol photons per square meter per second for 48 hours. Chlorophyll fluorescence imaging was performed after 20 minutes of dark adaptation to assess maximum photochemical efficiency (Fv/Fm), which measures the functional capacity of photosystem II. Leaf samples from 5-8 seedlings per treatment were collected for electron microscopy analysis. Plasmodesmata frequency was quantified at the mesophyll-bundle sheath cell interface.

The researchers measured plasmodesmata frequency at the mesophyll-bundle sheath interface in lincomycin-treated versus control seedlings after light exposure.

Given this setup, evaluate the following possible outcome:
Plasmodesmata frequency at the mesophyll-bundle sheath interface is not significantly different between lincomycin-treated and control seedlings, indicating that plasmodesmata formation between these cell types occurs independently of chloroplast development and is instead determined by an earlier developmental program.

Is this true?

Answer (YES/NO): NO